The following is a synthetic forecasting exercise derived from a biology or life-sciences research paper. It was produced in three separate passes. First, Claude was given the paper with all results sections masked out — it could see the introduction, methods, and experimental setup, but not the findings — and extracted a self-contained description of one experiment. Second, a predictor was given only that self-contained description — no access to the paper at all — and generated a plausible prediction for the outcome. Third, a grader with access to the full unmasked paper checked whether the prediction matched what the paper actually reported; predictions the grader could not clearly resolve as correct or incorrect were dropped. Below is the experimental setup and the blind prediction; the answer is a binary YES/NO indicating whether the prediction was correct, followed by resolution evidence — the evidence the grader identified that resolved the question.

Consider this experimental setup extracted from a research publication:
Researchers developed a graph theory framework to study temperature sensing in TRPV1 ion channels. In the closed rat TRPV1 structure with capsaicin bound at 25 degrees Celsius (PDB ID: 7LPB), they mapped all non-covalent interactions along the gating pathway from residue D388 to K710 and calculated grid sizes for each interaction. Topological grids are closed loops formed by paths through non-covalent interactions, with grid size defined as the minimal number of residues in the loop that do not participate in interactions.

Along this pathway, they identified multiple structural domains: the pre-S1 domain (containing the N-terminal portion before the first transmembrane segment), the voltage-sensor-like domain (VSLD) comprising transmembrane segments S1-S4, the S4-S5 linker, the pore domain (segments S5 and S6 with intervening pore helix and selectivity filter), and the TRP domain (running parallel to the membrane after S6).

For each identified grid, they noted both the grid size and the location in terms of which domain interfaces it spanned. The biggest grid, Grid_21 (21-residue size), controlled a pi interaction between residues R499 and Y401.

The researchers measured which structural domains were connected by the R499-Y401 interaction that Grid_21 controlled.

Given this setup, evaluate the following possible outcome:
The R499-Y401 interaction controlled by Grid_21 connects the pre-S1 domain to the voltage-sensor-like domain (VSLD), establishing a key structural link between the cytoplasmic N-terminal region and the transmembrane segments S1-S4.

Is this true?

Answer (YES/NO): YES